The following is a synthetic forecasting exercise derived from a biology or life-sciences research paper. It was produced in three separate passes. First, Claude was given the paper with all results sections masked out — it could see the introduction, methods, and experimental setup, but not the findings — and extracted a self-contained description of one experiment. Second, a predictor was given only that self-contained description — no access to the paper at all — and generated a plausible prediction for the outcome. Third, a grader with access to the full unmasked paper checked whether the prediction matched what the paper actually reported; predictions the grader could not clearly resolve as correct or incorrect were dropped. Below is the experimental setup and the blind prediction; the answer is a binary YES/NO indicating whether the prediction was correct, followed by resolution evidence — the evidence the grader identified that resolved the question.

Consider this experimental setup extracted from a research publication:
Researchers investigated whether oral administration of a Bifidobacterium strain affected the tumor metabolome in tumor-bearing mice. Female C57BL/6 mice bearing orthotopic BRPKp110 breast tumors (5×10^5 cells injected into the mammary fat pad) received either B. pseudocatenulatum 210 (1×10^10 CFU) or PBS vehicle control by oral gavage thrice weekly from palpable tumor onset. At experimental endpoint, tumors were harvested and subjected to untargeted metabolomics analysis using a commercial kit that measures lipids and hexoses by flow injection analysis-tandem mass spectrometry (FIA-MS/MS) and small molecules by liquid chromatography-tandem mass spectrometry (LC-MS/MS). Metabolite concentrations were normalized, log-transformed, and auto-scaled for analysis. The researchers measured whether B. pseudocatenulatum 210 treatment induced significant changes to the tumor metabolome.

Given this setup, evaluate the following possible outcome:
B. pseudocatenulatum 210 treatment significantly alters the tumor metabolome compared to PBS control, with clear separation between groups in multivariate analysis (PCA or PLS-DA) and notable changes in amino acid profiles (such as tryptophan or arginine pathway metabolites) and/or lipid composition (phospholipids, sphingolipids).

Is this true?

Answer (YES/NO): NO